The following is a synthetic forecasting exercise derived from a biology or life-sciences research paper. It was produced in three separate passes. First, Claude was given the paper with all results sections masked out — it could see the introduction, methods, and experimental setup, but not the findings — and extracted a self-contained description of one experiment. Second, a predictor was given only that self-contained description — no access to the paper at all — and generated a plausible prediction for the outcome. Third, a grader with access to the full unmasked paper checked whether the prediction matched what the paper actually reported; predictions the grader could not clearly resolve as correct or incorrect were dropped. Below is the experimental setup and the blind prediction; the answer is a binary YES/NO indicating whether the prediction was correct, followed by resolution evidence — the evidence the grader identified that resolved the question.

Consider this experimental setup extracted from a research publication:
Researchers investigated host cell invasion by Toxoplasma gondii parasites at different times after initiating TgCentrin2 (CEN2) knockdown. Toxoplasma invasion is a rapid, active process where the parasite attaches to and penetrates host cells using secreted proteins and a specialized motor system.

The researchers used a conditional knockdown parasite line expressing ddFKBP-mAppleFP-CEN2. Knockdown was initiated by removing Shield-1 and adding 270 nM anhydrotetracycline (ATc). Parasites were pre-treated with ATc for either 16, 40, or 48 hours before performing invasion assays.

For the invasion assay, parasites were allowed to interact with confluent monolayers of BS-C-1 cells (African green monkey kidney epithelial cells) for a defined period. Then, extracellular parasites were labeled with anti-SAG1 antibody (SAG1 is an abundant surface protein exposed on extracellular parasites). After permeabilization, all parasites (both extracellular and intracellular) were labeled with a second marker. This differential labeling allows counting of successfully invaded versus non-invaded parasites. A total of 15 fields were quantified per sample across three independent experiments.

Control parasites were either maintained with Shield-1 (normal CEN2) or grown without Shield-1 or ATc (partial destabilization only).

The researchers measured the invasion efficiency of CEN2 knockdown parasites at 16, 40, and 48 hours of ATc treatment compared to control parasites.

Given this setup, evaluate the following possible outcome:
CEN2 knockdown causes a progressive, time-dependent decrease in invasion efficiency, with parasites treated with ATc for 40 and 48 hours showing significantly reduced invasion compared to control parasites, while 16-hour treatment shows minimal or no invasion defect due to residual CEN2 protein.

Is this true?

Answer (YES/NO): NO